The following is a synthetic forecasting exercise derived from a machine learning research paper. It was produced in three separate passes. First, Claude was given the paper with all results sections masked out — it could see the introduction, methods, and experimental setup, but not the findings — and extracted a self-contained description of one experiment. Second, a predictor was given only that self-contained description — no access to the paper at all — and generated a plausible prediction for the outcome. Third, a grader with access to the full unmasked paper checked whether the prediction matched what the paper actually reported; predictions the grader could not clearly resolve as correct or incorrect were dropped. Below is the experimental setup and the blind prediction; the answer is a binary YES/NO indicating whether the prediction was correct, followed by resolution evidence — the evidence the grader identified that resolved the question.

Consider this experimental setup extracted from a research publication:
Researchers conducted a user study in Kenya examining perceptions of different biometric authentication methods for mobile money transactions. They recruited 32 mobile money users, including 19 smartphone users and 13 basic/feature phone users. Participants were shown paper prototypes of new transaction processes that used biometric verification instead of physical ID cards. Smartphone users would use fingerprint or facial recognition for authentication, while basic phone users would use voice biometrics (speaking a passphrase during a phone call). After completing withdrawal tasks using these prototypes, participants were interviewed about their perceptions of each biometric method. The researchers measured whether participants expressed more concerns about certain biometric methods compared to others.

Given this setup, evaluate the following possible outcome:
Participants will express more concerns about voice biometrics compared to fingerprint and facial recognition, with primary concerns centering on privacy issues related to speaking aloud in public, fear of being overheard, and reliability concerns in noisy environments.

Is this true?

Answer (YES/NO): NO